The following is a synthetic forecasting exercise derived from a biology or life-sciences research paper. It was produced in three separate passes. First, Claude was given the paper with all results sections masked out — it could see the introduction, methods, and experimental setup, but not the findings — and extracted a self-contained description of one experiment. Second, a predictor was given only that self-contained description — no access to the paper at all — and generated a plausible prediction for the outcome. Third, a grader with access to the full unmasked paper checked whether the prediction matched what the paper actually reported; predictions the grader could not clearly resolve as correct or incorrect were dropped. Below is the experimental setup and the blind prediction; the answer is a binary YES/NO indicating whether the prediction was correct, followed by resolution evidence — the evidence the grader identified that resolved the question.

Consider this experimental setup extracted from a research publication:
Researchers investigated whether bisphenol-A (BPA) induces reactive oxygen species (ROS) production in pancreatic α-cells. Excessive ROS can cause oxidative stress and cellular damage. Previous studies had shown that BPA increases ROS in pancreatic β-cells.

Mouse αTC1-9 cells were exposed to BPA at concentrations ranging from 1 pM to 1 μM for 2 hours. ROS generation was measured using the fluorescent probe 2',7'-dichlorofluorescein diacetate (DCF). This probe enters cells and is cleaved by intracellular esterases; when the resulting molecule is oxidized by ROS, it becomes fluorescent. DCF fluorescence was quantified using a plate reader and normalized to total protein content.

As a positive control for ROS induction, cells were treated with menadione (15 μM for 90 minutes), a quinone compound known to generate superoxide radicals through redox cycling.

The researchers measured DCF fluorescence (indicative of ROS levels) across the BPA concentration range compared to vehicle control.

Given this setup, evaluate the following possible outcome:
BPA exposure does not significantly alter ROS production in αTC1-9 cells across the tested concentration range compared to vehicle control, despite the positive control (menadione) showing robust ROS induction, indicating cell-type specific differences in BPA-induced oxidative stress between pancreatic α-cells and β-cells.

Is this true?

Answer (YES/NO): NO